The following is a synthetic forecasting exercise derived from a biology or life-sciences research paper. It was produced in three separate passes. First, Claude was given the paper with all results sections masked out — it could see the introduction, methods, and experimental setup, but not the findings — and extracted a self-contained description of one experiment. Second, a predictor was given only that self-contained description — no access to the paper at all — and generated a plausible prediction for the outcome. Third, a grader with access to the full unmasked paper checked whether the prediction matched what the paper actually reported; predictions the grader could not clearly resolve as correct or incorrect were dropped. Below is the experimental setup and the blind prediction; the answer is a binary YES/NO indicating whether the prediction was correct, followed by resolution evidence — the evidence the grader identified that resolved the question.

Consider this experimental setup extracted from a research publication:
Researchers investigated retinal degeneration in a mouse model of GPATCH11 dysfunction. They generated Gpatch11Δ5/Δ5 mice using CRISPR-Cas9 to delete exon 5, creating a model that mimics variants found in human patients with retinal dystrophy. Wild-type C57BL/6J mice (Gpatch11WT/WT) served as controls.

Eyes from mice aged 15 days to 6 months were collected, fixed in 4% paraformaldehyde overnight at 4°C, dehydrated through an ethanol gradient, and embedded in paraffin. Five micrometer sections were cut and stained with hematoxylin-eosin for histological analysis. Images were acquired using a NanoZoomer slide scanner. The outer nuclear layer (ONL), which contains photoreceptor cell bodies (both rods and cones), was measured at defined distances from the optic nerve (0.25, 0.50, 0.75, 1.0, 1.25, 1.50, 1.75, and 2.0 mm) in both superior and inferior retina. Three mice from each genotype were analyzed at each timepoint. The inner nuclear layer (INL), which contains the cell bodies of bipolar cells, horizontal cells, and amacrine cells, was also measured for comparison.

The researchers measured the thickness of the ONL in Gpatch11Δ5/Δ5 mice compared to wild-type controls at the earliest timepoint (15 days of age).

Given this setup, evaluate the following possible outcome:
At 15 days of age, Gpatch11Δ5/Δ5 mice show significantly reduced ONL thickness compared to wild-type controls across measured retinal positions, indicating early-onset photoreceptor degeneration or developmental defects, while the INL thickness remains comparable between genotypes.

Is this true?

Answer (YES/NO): NO